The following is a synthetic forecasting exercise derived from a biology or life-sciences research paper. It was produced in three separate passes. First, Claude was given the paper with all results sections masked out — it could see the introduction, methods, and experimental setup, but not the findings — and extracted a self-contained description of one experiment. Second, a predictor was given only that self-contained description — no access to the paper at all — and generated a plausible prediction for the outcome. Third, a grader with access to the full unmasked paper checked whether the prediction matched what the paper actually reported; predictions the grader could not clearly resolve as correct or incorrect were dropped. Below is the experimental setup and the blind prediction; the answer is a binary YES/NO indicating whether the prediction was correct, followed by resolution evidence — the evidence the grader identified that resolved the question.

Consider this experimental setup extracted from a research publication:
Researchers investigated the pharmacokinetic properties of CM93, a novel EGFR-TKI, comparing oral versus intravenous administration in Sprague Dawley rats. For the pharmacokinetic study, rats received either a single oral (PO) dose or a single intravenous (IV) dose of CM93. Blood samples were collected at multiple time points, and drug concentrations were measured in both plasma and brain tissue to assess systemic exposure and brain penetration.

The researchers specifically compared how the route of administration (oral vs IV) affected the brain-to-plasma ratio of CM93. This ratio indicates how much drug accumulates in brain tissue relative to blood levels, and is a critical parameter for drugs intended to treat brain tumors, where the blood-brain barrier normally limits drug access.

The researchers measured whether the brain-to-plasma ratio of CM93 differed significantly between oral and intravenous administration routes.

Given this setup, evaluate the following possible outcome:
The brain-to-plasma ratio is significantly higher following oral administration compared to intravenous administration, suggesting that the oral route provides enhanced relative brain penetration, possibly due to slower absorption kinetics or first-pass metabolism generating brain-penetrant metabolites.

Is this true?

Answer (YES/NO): NO